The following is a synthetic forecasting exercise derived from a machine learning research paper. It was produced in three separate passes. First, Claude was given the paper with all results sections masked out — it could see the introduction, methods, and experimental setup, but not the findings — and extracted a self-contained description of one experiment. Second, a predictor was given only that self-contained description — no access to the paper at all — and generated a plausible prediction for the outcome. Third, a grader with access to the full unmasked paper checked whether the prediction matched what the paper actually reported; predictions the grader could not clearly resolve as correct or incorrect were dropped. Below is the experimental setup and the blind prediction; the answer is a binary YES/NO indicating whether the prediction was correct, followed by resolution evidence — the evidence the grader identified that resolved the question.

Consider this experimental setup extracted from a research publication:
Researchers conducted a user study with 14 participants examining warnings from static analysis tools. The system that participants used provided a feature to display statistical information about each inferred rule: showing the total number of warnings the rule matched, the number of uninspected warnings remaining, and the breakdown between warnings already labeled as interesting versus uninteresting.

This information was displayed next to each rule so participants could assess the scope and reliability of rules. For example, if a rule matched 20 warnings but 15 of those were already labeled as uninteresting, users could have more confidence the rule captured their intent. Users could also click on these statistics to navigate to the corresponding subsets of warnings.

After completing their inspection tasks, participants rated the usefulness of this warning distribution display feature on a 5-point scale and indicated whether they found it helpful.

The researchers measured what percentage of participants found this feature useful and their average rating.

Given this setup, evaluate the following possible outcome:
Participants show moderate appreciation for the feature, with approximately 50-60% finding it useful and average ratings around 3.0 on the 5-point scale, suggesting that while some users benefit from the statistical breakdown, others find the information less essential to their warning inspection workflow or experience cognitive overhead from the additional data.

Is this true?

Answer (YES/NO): NO